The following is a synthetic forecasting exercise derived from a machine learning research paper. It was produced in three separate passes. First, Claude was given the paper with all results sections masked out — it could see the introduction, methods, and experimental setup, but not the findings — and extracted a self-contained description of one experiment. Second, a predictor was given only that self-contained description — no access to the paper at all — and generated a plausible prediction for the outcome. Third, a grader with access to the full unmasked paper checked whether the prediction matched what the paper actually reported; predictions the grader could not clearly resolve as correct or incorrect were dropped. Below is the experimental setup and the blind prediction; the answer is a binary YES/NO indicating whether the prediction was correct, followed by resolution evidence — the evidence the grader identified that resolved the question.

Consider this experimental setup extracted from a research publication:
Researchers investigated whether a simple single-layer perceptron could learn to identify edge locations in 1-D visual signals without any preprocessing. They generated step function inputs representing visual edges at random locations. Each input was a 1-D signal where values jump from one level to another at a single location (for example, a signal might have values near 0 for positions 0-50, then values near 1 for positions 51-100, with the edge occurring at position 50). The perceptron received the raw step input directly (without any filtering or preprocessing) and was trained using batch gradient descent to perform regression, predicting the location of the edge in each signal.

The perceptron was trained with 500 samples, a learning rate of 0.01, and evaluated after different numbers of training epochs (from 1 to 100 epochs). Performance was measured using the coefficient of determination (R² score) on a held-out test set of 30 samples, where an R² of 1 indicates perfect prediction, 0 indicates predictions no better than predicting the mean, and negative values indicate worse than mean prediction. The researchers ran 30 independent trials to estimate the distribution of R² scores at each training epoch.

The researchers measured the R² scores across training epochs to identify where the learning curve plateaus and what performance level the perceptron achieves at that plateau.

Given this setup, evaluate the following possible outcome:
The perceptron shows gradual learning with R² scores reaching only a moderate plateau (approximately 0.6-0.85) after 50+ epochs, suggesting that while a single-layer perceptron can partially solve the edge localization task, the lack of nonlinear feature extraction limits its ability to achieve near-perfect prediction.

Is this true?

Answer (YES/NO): NO